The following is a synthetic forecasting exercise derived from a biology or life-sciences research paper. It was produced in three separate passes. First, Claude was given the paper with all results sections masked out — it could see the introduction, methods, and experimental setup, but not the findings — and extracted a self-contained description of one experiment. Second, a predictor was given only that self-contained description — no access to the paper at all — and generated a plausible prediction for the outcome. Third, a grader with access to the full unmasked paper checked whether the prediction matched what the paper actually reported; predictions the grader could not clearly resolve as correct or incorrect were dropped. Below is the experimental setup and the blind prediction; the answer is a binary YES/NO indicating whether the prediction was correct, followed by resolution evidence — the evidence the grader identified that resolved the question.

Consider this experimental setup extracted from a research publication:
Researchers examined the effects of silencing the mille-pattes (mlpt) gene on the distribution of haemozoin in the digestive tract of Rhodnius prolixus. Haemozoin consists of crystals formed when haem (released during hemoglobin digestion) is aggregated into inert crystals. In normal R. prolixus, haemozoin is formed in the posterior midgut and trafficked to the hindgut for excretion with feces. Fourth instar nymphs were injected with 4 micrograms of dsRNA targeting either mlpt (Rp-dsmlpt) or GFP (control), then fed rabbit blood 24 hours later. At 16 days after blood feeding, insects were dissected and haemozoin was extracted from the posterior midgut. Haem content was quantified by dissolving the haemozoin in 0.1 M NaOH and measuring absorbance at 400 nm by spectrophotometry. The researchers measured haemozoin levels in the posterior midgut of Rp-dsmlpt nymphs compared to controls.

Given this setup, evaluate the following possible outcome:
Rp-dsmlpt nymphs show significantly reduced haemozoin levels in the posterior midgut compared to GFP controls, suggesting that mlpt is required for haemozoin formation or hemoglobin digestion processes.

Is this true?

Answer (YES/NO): NO